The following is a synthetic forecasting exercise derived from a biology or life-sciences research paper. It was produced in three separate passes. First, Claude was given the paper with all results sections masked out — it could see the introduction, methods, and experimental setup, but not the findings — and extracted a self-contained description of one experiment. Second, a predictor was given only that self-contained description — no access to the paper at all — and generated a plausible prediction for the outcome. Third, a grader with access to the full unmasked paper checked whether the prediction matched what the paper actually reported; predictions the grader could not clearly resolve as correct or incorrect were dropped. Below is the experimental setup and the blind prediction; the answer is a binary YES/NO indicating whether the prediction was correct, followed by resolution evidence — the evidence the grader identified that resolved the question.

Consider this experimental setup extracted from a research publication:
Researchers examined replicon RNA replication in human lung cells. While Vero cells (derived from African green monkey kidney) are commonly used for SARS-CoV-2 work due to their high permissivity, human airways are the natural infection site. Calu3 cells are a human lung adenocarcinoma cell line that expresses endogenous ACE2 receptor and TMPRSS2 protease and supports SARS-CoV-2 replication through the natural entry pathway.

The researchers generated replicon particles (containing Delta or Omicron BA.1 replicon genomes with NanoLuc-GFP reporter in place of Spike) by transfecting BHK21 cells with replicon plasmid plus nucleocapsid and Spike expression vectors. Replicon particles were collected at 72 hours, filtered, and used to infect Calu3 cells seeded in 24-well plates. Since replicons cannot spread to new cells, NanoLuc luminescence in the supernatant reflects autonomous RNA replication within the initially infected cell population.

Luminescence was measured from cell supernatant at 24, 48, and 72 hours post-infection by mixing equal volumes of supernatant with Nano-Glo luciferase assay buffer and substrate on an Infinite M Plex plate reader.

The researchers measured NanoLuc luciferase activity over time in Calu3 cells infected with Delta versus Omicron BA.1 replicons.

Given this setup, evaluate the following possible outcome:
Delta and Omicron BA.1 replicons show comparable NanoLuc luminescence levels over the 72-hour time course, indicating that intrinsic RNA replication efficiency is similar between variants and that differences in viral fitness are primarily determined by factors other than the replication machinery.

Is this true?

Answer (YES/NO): NO